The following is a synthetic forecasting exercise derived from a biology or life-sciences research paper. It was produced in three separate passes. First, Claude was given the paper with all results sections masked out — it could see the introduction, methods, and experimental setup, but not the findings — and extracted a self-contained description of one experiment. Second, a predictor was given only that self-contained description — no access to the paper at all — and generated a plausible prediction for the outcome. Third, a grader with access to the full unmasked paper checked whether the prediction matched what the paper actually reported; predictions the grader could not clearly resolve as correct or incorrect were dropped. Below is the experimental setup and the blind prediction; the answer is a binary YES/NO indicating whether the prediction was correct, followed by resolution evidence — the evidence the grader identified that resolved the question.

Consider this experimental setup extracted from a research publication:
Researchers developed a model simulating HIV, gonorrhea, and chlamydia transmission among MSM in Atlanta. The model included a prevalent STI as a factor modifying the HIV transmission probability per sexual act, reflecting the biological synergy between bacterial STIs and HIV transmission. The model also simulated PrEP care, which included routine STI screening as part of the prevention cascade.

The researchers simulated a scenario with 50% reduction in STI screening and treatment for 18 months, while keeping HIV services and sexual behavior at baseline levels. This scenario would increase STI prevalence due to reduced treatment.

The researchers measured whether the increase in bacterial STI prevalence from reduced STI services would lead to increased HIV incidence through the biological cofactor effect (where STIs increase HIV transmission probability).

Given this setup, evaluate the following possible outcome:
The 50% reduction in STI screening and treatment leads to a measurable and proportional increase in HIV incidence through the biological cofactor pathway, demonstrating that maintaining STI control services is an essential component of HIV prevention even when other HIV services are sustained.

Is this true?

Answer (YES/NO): YES